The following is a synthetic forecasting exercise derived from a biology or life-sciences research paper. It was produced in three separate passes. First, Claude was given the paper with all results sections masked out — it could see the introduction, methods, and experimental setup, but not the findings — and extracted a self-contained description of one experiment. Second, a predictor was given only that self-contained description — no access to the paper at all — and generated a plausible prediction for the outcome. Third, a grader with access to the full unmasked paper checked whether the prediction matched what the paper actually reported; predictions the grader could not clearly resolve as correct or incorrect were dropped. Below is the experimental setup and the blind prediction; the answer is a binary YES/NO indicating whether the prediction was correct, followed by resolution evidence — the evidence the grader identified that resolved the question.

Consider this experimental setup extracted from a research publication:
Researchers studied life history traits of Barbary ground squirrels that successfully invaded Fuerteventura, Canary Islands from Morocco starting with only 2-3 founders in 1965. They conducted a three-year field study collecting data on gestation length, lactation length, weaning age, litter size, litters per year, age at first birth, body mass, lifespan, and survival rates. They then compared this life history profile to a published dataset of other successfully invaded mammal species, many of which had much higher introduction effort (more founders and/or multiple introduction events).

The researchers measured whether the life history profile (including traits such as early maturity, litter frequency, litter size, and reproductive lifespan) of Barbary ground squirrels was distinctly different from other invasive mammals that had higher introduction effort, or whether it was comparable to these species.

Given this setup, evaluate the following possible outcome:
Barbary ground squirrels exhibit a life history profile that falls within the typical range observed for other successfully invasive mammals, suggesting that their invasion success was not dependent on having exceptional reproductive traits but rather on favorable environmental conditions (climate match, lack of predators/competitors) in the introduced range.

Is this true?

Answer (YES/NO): YES